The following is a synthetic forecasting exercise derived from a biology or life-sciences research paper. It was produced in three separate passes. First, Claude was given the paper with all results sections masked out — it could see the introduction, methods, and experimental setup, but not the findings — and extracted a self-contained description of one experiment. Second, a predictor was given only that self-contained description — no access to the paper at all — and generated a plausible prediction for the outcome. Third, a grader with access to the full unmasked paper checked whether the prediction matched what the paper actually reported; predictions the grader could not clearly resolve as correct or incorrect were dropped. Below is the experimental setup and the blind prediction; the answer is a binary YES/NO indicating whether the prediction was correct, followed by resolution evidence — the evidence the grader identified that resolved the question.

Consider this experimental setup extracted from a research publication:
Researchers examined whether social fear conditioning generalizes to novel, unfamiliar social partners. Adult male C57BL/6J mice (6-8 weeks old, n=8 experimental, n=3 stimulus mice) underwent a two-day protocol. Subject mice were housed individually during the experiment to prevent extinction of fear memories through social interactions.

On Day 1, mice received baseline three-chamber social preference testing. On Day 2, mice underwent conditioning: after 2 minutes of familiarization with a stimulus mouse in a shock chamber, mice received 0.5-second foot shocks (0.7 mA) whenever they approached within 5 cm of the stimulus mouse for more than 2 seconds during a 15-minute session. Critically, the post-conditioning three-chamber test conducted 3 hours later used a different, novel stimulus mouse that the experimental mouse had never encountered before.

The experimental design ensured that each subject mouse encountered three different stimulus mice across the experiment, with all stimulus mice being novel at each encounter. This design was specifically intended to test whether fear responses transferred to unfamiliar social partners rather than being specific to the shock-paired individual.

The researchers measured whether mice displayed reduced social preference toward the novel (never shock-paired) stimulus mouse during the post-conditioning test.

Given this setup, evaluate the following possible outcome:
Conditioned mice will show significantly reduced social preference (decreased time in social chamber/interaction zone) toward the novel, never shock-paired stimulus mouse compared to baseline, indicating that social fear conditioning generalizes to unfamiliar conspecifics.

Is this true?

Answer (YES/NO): YES